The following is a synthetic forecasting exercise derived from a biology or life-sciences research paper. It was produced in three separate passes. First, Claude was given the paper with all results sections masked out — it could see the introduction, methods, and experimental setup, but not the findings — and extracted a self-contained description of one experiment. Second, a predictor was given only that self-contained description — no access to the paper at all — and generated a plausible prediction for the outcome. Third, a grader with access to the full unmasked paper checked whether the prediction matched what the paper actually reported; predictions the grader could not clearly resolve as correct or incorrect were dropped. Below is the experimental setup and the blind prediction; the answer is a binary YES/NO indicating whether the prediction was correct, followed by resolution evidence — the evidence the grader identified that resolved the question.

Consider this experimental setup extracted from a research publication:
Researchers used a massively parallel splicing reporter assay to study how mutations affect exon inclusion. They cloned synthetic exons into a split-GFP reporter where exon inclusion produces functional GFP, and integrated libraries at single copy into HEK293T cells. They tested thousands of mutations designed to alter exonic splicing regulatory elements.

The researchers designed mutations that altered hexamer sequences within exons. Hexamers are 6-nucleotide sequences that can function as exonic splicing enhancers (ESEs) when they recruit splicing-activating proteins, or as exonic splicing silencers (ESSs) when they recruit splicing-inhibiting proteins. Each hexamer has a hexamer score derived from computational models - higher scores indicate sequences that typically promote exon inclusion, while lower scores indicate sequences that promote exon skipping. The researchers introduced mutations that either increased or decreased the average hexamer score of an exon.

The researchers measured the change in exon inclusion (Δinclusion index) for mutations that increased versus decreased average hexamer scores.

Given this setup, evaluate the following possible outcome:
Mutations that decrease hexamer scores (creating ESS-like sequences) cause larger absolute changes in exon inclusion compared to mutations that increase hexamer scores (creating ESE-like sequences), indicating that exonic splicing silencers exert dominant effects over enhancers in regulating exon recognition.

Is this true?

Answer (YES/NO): NO